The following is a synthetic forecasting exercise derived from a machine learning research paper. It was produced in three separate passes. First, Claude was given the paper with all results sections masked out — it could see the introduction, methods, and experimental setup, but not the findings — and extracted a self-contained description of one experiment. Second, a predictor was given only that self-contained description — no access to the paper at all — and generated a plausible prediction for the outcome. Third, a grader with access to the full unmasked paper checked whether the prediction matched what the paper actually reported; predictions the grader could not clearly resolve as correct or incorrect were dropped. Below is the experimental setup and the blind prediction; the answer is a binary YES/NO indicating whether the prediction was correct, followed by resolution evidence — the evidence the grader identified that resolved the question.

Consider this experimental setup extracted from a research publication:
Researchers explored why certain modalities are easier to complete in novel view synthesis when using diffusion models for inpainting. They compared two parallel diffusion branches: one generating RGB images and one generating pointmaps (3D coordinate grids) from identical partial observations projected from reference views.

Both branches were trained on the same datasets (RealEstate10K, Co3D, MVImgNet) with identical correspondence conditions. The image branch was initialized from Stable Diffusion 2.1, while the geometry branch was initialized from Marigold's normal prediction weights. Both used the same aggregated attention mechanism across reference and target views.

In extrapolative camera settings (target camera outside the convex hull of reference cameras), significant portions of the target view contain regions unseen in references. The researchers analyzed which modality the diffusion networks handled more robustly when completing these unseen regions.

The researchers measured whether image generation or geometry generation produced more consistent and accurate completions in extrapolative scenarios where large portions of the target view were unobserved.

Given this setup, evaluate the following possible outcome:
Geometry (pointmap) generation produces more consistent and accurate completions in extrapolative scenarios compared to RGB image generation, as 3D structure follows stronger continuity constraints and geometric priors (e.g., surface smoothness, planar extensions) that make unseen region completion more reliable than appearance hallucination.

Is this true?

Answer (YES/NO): YES